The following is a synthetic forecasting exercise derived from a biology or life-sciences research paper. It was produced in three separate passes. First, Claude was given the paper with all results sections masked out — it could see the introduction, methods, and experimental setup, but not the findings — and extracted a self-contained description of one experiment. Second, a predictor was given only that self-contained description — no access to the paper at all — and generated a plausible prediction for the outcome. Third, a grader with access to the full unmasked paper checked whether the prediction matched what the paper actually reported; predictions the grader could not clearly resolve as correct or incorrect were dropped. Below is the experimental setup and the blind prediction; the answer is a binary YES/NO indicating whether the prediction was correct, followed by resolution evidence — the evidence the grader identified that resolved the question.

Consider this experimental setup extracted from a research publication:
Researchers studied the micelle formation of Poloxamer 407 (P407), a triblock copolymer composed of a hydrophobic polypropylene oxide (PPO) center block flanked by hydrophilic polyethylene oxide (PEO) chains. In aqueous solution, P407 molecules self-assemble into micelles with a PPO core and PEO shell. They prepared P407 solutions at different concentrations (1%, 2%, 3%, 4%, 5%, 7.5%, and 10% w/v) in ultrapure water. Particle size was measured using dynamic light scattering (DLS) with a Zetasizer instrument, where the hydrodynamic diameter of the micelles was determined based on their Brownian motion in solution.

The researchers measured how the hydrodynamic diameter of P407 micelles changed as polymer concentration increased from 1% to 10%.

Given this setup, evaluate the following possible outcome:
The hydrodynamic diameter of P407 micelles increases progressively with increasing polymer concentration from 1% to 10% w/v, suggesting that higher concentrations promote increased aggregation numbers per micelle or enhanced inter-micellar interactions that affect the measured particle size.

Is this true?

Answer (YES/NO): YES